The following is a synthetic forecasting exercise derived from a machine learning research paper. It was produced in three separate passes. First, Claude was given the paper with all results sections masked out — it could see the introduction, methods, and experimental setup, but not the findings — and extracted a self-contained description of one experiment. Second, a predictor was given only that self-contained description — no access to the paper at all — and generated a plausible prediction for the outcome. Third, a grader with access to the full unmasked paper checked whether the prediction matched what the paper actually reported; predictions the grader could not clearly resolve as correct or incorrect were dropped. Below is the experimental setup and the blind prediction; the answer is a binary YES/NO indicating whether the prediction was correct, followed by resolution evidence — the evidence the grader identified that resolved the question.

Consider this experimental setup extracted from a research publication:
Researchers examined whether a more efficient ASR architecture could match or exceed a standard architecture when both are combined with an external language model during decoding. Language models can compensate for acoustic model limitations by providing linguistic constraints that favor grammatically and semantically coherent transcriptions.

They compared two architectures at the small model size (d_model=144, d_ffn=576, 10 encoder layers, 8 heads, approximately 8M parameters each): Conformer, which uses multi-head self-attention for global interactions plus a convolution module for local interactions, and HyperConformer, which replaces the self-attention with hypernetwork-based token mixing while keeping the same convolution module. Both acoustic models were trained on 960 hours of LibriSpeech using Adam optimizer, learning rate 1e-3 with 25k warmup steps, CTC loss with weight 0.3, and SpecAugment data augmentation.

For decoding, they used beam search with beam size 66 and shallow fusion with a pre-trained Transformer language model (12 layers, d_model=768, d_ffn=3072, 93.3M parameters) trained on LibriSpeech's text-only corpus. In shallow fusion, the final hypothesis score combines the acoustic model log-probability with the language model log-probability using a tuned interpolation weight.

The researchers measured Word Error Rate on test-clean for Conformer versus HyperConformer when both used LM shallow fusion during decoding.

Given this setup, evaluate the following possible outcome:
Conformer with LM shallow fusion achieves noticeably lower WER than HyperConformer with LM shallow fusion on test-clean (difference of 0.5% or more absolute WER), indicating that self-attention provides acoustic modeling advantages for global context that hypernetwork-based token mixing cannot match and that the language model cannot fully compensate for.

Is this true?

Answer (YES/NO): NO